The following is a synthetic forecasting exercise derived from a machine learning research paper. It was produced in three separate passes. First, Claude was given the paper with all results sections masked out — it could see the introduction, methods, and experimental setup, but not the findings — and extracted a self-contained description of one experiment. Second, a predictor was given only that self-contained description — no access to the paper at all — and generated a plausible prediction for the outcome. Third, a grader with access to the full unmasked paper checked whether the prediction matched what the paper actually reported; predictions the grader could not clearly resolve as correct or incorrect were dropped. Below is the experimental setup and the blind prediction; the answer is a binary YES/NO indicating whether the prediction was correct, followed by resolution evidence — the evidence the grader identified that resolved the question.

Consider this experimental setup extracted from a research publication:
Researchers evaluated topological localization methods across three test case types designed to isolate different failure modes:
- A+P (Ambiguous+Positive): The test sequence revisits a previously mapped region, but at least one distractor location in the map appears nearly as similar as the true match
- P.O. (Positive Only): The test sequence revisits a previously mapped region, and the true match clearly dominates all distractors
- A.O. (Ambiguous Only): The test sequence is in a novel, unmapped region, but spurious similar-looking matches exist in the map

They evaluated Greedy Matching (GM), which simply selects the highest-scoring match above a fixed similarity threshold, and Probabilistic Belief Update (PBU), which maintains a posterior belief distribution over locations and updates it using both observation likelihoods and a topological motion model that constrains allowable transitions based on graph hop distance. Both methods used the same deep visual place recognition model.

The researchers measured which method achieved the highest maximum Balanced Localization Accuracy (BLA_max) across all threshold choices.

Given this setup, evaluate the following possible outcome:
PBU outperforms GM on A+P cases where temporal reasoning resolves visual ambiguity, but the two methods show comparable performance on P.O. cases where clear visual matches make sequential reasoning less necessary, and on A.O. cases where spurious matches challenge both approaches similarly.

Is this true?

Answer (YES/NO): NO